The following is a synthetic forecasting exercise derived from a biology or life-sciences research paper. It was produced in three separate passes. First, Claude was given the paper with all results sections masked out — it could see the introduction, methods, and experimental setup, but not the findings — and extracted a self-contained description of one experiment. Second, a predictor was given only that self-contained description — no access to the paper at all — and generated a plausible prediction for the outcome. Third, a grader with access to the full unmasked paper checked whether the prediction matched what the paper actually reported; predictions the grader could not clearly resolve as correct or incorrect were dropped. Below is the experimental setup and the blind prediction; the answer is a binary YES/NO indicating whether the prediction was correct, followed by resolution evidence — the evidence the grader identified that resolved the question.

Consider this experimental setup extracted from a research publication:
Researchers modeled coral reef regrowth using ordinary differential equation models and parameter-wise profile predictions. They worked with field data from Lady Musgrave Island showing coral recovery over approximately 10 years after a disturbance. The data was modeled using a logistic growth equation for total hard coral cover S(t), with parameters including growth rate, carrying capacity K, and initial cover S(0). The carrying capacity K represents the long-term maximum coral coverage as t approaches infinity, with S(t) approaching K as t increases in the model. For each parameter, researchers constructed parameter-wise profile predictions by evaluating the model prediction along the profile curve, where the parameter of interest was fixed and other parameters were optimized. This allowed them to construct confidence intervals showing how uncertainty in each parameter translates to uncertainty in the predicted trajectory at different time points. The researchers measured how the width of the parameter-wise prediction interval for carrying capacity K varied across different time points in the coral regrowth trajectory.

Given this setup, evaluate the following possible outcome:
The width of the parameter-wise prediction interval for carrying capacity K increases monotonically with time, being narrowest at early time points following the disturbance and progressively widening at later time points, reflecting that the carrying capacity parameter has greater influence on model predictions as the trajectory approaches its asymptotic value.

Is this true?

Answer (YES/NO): YES